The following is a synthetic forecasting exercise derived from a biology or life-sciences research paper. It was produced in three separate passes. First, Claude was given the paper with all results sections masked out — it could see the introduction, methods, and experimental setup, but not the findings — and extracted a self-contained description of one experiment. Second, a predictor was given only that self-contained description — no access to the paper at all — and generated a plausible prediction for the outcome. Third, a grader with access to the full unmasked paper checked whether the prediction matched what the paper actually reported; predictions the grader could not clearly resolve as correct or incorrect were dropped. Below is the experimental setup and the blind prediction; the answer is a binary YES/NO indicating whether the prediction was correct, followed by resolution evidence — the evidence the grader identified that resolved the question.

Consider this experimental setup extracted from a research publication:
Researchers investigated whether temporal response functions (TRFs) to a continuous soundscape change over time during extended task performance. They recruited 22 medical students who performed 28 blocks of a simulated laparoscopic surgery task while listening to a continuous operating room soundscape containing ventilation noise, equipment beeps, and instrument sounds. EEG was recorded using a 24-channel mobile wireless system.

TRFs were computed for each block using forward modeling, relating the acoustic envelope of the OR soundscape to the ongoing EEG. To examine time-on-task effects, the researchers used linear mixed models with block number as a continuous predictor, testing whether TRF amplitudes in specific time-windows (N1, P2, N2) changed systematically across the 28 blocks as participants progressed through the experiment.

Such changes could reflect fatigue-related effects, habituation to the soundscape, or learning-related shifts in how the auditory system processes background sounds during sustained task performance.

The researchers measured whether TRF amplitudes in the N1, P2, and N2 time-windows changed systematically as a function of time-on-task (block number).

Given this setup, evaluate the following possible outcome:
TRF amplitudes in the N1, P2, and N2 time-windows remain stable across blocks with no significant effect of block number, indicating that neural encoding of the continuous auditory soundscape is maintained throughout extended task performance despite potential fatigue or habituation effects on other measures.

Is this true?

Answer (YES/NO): YES